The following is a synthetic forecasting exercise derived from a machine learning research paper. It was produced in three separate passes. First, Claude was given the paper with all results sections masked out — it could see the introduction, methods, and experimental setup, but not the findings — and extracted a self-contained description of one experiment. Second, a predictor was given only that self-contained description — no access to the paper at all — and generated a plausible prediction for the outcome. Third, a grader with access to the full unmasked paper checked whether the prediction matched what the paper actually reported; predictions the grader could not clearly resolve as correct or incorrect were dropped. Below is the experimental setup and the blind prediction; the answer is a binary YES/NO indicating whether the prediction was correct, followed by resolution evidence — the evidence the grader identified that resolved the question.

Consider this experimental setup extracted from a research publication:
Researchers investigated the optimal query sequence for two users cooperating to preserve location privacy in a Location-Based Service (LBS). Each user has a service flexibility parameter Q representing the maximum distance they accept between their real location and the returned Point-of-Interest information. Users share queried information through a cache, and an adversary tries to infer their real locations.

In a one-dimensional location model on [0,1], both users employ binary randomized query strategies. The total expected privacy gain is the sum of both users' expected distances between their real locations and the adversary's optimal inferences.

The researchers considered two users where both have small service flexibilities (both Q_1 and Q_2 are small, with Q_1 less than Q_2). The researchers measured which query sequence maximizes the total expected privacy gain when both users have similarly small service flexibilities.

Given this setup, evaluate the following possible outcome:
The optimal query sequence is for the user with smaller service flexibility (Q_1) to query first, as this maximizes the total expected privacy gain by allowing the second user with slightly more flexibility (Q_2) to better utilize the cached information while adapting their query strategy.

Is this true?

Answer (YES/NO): YES